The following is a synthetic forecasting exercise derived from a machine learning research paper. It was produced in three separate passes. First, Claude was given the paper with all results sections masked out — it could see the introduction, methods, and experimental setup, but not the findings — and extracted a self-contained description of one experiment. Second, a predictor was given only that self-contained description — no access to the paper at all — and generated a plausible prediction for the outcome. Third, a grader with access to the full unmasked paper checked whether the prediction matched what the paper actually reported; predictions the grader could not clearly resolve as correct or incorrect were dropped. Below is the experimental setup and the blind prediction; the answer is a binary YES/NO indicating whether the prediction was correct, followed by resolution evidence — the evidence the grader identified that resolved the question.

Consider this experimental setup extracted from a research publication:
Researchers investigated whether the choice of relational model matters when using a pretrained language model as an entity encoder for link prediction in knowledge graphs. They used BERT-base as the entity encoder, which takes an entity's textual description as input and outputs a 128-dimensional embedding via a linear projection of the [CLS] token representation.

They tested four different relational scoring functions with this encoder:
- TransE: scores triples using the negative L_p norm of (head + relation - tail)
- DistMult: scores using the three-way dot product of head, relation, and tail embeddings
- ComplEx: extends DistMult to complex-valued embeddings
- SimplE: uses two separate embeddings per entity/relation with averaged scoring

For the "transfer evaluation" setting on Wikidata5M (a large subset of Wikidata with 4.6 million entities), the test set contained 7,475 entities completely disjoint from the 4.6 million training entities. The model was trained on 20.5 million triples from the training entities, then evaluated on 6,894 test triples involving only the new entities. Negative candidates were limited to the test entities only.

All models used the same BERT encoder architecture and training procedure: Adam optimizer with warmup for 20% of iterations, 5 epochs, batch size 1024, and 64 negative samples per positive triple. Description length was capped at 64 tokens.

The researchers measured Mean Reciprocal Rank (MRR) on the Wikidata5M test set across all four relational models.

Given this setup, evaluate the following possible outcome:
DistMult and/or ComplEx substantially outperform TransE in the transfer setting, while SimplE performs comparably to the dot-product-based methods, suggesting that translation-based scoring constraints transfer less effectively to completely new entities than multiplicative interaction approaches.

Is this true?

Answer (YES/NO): NO